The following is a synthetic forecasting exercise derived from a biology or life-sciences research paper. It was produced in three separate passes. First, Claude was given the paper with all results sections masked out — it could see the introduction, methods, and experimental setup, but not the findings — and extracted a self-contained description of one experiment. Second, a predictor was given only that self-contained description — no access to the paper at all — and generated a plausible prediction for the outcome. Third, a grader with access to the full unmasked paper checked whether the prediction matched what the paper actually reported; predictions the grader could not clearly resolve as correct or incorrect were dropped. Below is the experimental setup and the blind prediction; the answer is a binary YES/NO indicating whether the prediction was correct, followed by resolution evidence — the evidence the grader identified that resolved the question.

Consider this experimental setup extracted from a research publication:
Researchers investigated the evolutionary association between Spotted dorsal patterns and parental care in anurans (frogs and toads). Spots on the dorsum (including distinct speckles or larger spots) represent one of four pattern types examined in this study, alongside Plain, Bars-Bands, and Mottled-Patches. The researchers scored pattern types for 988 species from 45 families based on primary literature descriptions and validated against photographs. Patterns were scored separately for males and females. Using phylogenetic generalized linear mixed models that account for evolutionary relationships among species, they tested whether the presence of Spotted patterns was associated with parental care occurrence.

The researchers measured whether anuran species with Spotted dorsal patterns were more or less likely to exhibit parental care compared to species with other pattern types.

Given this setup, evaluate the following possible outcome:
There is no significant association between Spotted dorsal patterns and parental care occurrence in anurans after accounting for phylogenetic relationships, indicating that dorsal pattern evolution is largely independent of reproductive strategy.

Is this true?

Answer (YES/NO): YES